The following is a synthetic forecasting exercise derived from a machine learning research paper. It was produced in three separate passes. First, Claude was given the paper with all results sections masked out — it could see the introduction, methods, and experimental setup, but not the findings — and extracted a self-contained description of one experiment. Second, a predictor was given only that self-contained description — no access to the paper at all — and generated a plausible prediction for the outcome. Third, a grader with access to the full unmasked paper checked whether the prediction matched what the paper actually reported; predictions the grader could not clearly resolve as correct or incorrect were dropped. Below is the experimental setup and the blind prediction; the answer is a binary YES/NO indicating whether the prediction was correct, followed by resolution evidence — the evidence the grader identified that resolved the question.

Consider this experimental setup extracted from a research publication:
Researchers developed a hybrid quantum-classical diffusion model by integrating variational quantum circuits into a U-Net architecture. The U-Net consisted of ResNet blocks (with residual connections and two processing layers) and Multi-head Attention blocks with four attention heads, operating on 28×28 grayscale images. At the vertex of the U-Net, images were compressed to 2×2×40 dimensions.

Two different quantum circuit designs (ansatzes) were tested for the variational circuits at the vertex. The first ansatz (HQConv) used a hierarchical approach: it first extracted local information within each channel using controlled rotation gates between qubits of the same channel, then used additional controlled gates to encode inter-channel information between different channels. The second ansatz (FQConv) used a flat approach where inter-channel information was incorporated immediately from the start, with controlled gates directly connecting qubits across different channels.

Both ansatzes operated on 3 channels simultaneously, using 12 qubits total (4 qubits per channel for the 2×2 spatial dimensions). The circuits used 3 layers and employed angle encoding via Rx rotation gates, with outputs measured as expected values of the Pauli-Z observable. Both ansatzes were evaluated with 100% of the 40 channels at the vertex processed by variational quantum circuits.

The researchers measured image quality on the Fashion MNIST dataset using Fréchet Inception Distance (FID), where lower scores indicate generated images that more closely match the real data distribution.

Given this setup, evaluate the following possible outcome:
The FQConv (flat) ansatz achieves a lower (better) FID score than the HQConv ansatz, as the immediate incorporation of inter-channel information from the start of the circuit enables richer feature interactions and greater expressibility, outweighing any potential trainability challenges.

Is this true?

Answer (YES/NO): NO